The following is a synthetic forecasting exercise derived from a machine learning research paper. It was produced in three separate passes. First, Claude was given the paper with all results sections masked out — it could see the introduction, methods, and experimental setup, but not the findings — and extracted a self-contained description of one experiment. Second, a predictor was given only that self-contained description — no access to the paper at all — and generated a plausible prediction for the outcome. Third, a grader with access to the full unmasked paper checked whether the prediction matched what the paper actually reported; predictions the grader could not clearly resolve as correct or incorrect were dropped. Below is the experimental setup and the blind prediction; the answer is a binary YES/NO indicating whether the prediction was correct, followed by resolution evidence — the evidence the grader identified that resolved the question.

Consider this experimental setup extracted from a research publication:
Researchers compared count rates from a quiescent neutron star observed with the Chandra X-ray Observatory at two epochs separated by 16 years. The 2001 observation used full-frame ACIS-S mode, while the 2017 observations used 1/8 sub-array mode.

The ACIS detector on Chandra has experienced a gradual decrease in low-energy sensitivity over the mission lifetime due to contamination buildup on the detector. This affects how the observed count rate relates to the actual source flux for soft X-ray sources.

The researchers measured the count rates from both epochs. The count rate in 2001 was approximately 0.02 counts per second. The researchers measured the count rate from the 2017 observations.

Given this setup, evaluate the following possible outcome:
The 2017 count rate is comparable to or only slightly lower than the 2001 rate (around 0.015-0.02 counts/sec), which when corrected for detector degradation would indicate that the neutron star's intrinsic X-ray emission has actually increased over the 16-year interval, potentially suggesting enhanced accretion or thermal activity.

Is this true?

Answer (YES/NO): NO